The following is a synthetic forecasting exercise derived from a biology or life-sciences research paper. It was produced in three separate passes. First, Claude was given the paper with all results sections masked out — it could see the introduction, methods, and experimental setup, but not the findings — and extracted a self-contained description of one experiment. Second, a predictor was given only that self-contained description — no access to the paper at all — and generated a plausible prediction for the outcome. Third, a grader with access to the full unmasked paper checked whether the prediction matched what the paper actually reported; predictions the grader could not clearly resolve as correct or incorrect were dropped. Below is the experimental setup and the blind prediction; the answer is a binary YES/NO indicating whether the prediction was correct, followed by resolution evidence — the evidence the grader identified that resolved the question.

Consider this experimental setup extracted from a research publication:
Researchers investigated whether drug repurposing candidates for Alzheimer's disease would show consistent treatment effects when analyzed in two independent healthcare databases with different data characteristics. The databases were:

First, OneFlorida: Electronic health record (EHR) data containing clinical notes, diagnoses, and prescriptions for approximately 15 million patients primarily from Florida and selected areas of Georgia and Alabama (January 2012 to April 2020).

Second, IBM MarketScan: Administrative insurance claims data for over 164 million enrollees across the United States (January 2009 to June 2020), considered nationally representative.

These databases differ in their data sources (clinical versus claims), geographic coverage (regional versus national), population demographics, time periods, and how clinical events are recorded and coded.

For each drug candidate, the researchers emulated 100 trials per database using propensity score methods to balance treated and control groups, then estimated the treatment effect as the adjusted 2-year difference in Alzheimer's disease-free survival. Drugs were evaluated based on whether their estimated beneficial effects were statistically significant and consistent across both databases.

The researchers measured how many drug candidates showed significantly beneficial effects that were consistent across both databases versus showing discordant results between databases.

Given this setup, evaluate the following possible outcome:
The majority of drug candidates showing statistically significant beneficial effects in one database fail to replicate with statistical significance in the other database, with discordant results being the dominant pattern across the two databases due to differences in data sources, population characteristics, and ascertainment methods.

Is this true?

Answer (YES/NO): YES